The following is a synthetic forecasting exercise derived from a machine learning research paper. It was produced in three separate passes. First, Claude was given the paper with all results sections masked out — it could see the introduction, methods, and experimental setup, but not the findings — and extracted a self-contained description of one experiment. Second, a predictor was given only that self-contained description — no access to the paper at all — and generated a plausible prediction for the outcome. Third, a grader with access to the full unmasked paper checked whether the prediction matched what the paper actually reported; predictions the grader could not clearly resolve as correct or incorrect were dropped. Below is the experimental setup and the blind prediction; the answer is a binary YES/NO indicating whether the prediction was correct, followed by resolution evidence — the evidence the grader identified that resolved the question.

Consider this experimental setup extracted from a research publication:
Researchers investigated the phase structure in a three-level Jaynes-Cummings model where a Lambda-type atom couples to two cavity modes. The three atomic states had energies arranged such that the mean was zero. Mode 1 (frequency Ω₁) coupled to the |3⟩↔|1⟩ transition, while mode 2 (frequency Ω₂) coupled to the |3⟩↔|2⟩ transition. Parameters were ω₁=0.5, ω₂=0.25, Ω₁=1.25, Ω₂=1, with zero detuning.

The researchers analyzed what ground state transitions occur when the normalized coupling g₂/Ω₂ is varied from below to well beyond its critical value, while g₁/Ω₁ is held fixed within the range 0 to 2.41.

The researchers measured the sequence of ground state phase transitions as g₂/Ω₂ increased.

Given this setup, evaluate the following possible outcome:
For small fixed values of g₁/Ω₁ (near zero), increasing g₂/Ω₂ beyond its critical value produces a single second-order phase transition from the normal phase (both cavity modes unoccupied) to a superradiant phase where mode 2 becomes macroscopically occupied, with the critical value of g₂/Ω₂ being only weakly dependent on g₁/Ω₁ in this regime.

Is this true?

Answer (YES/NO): NO